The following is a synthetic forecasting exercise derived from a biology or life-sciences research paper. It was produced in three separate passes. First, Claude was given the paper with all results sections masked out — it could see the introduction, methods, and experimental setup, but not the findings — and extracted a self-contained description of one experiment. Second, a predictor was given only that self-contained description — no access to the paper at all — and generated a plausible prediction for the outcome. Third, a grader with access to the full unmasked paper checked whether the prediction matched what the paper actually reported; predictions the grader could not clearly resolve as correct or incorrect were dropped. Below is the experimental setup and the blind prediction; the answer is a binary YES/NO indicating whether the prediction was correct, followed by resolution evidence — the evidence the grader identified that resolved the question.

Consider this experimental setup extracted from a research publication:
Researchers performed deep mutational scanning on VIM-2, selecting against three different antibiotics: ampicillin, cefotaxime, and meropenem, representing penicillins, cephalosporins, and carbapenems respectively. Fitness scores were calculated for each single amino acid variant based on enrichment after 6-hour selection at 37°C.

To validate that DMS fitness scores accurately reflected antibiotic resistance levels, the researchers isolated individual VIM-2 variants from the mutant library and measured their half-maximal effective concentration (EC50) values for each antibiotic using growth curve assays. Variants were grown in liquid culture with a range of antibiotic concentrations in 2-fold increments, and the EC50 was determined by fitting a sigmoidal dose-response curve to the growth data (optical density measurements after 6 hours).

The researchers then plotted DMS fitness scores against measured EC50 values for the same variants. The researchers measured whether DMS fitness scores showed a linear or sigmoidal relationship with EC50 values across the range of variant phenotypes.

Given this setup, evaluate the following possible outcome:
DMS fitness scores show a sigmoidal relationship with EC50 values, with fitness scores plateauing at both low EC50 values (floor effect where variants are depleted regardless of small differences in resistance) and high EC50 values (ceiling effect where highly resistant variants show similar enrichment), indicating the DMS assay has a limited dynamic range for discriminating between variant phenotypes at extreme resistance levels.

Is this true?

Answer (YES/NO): YES